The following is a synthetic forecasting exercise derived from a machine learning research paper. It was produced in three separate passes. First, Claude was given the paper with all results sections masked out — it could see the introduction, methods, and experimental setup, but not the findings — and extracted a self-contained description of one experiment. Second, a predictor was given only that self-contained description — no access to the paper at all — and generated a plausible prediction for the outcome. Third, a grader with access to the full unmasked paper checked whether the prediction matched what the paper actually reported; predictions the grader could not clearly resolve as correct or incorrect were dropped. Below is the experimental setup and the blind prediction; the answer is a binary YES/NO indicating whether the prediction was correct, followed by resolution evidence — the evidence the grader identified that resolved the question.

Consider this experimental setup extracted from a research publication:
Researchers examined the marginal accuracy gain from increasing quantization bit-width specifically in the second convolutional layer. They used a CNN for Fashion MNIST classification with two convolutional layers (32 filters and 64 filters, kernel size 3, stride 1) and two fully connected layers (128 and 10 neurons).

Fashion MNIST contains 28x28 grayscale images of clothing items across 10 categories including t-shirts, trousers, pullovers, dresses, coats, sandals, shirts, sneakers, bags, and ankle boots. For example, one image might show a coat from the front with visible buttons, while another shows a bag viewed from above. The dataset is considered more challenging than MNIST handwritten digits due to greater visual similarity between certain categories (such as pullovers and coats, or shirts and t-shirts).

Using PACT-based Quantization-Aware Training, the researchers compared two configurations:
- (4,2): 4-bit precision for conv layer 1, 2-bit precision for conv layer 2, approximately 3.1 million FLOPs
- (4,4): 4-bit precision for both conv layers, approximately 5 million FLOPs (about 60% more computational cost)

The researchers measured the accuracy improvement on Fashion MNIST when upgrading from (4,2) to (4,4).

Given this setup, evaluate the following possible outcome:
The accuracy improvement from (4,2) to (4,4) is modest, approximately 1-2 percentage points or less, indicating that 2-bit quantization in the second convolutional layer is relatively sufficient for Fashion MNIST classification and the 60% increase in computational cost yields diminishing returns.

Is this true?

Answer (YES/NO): YES